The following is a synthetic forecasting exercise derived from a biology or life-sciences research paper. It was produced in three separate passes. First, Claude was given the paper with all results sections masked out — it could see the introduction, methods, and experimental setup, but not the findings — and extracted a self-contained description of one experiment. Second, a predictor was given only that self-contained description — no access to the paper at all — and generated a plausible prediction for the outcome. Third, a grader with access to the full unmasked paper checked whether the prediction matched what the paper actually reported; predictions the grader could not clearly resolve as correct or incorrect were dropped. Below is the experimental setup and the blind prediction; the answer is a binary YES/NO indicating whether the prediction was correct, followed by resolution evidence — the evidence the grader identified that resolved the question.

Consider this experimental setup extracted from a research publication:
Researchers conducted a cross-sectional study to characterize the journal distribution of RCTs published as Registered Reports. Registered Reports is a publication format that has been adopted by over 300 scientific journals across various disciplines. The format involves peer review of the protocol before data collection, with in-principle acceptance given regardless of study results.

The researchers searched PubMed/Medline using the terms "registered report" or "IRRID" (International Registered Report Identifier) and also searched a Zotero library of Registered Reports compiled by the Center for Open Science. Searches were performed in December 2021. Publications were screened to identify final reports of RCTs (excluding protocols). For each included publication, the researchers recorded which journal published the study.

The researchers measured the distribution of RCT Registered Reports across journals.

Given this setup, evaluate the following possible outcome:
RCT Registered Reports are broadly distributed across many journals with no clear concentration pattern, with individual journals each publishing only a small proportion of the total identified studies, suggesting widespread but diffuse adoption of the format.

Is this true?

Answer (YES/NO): NO